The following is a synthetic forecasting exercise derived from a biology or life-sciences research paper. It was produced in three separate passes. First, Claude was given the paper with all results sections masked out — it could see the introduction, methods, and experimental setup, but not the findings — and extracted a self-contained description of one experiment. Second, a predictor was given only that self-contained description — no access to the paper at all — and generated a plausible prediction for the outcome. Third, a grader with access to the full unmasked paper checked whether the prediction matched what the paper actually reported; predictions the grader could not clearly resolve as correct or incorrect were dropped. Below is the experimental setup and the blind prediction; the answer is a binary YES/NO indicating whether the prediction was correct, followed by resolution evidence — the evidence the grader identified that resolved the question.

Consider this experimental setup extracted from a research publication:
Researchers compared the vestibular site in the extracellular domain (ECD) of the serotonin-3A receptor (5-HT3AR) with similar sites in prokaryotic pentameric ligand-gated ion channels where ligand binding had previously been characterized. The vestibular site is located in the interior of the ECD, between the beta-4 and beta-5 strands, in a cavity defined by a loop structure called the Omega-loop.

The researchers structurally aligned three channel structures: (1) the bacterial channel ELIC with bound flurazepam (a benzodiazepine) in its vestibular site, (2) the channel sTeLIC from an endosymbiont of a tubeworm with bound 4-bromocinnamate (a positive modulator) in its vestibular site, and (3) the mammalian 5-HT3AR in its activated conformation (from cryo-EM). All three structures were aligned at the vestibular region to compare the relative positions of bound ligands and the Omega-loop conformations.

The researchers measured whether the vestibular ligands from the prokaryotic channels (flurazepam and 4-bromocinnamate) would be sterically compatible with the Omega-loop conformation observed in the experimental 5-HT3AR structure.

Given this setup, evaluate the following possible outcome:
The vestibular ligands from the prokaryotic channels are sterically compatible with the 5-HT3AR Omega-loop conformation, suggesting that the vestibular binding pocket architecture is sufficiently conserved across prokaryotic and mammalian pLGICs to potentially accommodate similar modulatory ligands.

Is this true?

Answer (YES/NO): NO